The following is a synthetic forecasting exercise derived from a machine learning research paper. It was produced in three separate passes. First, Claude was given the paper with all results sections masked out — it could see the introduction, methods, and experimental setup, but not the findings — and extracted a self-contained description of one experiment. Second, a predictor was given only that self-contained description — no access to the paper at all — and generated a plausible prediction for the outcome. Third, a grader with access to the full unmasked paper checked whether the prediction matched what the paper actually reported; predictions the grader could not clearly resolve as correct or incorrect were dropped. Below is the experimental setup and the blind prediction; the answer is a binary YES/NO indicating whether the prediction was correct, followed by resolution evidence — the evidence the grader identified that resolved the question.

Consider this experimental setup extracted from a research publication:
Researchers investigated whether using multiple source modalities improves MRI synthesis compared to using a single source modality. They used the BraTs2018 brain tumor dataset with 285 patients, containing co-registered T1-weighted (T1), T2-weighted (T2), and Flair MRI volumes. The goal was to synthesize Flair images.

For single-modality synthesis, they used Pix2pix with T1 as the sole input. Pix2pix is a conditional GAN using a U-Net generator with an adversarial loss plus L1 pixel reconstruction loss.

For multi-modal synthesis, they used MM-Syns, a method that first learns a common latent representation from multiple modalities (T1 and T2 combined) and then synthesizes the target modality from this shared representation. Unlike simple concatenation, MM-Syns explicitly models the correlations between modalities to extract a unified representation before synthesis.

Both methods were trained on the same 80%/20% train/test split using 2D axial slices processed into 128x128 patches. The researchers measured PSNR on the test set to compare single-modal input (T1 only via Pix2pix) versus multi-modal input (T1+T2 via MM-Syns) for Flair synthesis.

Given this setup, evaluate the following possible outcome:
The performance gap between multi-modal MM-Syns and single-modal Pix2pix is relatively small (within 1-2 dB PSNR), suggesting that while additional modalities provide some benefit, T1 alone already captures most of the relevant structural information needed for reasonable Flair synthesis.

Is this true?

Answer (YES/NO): YES